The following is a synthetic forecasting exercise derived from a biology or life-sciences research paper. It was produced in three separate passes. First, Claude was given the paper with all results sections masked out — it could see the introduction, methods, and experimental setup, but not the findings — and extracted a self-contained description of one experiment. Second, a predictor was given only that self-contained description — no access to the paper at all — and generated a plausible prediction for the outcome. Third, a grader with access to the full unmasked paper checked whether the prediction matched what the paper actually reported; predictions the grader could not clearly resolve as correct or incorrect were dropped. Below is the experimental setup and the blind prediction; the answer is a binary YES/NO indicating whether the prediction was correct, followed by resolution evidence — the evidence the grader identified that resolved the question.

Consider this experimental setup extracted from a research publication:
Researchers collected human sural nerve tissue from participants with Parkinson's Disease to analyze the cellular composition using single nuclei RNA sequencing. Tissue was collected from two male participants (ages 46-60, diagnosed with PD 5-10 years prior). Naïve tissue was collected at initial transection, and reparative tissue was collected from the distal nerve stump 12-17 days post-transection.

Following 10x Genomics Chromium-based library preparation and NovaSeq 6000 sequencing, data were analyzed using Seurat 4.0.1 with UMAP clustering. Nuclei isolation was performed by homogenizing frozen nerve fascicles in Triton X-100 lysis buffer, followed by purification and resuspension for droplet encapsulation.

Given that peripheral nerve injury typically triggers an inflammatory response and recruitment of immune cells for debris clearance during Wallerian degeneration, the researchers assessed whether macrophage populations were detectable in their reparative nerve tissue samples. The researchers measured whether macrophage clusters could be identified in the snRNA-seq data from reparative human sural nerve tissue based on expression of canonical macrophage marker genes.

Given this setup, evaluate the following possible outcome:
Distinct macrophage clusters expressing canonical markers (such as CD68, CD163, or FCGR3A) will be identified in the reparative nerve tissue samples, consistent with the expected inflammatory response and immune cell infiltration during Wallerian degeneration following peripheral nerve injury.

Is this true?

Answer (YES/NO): YES